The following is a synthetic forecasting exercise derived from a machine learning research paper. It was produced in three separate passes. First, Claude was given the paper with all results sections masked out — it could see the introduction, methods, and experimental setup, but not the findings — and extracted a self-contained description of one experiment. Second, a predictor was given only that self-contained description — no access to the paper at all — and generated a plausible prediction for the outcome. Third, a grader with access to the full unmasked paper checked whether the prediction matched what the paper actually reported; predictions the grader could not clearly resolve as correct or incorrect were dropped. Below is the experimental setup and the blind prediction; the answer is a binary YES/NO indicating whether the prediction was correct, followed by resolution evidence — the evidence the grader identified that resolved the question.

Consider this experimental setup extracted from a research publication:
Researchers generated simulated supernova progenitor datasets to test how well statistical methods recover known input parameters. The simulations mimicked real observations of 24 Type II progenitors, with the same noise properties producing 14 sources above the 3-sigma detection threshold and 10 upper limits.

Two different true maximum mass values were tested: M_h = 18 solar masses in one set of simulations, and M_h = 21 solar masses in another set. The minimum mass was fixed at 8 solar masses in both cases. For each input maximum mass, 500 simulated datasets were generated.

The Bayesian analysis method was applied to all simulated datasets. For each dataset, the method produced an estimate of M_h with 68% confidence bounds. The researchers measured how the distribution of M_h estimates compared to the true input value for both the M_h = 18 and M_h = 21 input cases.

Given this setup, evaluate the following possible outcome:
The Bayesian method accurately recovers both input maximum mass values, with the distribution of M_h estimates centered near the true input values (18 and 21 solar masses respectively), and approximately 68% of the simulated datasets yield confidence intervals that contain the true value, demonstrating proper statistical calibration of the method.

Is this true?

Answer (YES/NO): NO